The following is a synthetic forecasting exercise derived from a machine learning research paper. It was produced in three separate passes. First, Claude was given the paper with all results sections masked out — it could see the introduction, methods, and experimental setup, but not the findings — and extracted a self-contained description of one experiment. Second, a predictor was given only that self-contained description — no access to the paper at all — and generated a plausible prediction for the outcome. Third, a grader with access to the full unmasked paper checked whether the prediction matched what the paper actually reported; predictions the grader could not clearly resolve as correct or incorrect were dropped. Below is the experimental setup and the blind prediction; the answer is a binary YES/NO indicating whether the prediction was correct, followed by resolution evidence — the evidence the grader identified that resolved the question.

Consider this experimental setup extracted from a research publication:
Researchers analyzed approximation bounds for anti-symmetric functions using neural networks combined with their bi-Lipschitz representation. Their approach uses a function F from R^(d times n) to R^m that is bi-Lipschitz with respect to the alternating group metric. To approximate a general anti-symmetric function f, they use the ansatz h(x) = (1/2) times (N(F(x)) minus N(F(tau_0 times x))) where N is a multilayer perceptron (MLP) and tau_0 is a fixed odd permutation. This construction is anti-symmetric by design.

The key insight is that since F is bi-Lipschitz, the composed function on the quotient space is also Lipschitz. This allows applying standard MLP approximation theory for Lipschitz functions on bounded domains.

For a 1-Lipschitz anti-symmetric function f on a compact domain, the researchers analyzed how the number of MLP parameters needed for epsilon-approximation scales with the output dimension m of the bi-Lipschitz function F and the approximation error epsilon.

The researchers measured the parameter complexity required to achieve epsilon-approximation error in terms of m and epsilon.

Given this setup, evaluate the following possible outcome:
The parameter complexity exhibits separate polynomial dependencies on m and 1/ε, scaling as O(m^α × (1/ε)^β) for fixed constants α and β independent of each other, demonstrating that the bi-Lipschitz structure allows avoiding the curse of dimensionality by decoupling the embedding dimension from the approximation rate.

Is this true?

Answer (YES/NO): NO